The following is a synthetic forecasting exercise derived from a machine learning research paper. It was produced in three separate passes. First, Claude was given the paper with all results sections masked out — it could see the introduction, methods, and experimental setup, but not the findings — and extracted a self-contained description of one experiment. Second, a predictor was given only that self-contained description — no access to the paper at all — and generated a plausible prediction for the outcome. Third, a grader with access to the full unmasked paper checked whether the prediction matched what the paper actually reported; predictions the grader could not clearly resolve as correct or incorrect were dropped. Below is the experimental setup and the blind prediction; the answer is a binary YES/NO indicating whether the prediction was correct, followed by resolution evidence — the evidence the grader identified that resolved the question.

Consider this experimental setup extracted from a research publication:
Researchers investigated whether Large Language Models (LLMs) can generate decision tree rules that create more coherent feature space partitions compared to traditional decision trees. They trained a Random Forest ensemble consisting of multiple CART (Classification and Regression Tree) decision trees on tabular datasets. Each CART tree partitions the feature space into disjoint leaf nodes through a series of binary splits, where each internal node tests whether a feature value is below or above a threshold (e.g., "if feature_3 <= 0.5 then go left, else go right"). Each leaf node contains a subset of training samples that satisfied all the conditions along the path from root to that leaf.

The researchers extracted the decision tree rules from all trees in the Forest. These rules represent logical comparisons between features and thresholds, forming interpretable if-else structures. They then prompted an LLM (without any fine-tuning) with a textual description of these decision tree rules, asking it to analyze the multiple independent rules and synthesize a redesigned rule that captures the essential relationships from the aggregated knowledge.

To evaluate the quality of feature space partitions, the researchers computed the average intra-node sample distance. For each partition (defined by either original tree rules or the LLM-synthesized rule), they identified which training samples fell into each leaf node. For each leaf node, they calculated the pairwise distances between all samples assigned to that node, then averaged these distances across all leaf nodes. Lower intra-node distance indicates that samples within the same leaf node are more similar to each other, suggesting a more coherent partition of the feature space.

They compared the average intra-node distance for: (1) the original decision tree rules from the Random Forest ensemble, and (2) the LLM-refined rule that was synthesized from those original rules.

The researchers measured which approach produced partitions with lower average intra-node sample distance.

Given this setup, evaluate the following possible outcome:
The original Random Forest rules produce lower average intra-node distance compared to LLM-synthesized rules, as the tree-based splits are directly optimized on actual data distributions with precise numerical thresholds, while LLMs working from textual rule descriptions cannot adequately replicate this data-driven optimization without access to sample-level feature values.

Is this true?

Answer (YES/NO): NO